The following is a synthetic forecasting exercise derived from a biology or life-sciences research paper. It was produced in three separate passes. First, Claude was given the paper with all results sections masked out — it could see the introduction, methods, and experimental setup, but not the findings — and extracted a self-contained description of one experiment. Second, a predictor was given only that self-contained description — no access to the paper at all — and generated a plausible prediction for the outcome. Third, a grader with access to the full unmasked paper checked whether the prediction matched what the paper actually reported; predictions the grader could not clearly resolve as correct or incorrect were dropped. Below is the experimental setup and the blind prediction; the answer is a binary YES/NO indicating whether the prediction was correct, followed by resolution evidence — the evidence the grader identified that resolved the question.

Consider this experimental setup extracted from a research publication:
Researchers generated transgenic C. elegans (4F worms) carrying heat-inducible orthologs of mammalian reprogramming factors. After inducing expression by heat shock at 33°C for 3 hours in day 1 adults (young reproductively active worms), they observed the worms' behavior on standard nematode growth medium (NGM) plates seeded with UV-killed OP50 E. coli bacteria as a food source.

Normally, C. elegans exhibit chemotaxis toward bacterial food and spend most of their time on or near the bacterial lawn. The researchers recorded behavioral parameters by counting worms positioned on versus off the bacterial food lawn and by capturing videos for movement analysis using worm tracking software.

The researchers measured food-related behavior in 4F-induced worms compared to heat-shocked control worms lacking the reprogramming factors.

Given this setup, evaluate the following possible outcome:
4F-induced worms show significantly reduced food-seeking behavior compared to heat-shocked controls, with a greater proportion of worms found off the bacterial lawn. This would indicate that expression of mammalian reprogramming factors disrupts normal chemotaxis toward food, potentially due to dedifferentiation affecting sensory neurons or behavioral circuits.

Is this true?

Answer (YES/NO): YES